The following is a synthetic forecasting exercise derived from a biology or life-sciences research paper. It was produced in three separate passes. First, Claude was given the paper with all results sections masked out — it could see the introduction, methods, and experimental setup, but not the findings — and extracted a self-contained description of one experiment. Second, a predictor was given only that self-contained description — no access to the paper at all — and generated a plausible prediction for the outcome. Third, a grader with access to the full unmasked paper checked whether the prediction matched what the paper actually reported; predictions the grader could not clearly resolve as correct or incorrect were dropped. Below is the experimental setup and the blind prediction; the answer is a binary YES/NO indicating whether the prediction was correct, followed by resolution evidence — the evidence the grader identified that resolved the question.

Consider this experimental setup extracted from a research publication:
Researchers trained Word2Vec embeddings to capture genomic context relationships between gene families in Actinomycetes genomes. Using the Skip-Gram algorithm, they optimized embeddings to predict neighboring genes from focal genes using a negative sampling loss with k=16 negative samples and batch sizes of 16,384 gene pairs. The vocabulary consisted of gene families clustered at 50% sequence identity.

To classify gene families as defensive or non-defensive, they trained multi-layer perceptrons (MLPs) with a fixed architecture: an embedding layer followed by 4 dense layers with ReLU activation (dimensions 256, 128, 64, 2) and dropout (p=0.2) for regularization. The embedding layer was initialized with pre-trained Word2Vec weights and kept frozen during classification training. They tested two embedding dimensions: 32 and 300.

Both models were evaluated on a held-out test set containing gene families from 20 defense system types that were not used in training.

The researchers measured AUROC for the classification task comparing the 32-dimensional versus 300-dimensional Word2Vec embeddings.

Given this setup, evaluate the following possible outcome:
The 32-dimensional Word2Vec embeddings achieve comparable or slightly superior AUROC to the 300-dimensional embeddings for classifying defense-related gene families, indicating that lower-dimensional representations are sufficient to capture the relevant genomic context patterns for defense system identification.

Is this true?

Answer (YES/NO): YES